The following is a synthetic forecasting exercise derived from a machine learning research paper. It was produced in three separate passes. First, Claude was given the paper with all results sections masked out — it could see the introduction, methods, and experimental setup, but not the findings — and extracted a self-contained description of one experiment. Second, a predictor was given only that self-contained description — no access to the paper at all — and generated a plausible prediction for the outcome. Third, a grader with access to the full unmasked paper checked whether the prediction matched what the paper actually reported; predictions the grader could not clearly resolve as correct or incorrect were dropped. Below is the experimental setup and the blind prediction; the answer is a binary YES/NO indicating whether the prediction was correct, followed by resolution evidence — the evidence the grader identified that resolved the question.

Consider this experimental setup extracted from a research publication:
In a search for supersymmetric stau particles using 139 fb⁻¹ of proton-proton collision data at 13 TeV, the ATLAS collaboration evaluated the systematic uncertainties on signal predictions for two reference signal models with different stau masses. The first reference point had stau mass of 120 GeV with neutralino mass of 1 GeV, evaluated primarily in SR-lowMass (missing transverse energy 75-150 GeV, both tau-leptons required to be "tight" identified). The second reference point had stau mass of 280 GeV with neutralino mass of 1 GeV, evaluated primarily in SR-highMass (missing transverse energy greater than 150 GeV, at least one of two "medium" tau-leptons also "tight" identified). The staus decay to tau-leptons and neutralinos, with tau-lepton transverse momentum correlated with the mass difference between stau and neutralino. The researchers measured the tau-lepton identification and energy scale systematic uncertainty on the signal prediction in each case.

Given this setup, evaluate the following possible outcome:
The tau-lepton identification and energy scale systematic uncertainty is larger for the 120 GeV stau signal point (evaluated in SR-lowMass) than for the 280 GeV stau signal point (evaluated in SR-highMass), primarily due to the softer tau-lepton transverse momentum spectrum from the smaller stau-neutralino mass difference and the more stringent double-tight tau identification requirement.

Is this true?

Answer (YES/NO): YES